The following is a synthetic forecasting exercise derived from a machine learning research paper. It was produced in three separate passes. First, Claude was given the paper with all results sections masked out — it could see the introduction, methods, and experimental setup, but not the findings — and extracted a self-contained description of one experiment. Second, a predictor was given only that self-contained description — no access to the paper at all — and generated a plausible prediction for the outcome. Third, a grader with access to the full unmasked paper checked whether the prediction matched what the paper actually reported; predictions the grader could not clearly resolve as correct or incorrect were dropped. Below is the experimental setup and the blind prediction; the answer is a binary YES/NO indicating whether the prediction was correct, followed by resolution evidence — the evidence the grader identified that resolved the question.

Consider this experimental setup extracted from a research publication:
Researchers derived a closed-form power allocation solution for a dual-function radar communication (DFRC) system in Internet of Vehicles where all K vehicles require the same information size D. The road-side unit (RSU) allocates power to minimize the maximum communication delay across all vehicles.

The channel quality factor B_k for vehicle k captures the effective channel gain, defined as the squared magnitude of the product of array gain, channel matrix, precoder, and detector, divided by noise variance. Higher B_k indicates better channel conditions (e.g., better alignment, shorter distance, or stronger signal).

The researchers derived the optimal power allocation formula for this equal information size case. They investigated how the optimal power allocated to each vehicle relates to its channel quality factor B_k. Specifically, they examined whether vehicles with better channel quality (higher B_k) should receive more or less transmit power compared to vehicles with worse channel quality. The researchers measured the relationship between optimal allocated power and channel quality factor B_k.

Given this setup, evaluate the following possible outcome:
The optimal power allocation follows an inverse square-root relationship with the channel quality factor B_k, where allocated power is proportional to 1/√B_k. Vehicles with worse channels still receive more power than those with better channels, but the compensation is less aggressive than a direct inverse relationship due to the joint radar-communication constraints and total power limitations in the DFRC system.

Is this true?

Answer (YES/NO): NO